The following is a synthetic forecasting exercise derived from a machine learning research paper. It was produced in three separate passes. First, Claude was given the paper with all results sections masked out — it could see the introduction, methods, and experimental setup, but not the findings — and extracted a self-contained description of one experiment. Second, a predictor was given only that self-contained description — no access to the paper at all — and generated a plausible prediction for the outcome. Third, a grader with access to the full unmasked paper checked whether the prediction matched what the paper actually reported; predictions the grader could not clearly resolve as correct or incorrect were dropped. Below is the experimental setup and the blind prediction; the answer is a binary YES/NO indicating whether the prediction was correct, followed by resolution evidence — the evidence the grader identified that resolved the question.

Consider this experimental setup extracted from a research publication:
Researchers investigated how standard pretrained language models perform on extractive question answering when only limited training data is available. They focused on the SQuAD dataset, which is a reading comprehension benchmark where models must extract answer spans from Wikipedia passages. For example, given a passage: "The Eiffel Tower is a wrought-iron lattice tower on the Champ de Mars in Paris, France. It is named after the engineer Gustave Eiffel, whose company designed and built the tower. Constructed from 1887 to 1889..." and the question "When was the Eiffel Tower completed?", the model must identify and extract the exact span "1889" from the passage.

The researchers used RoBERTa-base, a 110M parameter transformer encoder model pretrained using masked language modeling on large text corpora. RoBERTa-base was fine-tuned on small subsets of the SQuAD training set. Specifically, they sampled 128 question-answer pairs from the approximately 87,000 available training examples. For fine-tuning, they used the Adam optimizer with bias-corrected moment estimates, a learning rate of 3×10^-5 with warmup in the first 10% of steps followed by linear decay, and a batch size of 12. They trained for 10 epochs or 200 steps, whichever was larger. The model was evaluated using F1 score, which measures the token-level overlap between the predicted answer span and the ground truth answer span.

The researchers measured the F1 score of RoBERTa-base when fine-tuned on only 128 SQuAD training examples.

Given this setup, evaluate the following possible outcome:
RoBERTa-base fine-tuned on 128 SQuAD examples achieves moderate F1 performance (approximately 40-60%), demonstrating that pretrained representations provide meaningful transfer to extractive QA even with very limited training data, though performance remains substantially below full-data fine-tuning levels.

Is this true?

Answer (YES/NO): NO